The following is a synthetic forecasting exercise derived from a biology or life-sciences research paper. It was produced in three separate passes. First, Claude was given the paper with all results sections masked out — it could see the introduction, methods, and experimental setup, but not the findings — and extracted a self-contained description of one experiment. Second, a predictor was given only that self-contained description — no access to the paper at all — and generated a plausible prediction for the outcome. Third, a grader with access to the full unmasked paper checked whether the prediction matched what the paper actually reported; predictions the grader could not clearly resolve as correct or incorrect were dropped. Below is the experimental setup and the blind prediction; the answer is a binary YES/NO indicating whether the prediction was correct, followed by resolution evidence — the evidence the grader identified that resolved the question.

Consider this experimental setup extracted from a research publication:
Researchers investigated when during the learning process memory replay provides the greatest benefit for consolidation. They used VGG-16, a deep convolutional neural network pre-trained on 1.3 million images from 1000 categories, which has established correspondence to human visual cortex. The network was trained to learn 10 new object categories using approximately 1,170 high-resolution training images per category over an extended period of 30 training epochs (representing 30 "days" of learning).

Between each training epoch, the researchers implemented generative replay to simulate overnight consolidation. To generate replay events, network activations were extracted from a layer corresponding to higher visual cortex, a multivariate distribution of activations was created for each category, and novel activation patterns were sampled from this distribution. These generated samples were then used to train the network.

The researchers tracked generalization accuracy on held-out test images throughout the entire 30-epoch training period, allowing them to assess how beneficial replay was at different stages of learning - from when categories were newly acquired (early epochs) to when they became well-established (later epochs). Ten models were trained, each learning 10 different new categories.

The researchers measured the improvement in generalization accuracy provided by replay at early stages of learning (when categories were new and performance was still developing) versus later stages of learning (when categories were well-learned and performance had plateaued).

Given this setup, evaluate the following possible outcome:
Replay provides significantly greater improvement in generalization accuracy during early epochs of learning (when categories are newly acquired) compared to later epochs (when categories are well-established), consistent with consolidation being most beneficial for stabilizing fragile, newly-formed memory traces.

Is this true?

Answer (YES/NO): YES